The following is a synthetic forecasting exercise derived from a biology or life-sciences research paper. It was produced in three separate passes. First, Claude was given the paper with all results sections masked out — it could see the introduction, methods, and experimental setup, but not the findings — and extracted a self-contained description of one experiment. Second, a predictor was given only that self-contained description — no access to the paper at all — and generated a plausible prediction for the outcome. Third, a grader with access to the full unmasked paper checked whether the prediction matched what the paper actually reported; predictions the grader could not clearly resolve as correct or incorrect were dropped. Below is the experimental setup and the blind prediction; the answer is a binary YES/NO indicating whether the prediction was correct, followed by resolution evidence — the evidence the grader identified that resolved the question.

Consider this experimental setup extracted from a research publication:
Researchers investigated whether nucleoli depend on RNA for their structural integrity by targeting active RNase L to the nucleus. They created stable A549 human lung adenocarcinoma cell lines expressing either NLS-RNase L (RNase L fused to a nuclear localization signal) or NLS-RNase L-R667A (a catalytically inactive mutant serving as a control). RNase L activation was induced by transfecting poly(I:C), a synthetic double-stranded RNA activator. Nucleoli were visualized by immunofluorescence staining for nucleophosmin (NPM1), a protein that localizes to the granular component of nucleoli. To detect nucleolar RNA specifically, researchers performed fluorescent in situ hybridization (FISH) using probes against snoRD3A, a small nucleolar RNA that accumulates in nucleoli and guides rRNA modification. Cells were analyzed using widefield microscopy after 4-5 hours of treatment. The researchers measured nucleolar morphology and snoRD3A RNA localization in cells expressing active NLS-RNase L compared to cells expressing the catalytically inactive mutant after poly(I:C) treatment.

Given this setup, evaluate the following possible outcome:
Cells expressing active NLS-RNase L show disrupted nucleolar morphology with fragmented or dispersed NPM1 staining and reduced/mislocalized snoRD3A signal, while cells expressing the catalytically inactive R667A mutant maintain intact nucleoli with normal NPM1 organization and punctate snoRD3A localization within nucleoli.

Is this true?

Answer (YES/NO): YES